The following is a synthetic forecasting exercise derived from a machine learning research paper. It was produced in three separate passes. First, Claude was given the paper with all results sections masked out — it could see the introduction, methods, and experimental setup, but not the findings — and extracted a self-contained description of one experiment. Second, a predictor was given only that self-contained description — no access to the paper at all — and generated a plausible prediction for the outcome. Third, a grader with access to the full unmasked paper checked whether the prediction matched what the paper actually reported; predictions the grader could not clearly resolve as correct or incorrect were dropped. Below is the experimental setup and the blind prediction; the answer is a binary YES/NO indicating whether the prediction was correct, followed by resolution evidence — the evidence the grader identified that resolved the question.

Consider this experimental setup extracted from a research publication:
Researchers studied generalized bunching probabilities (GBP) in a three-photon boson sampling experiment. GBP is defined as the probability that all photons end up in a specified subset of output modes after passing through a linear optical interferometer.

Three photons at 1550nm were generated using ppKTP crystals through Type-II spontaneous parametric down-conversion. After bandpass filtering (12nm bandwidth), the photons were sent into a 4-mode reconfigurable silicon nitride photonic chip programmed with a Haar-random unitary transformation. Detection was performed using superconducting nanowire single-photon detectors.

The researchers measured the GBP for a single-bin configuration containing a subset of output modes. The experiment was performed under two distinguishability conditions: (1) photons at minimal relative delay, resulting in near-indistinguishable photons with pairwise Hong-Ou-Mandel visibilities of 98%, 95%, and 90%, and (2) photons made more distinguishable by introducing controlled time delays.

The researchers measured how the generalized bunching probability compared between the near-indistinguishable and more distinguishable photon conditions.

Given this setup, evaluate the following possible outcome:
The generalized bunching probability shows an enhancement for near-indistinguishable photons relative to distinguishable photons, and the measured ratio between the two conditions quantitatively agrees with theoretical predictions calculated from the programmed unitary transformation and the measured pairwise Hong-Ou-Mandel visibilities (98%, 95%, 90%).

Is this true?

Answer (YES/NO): NO